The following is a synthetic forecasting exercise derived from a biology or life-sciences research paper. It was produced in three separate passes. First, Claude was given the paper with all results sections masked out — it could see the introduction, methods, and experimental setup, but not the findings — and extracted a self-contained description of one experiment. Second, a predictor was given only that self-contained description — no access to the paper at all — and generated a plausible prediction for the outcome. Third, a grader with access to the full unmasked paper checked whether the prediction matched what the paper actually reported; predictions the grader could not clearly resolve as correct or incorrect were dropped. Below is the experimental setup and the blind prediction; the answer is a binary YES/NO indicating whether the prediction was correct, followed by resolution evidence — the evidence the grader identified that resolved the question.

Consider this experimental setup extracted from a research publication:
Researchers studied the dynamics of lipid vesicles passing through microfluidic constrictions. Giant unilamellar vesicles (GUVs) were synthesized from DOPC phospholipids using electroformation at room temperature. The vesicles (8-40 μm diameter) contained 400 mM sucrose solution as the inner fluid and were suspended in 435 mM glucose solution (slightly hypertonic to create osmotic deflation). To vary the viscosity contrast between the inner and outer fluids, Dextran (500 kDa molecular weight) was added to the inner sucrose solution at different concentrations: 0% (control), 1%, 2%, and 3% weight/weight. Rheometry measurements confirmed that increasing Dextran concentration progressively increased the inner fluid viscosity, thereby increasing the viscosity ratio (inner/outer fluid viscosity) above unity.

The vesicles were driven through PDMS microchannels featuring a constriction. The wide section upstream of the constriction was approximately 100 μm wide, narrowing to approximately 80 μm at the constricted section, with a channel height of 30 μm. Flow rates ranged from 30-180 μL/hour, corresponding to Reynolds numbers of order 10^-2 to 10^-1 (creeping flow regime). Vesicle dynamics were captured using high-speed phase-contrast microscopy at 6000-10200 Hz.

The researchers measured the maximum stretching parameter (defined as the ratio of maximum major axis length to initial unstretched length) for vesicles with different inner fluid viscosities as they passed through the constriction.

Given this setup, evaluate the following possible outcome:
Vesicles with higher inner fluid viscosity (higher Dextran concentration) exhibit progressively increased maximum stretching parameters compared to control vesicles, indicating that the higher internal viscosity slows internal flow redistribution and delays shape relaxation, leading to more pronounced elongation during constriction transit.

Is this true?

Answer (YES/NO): NO